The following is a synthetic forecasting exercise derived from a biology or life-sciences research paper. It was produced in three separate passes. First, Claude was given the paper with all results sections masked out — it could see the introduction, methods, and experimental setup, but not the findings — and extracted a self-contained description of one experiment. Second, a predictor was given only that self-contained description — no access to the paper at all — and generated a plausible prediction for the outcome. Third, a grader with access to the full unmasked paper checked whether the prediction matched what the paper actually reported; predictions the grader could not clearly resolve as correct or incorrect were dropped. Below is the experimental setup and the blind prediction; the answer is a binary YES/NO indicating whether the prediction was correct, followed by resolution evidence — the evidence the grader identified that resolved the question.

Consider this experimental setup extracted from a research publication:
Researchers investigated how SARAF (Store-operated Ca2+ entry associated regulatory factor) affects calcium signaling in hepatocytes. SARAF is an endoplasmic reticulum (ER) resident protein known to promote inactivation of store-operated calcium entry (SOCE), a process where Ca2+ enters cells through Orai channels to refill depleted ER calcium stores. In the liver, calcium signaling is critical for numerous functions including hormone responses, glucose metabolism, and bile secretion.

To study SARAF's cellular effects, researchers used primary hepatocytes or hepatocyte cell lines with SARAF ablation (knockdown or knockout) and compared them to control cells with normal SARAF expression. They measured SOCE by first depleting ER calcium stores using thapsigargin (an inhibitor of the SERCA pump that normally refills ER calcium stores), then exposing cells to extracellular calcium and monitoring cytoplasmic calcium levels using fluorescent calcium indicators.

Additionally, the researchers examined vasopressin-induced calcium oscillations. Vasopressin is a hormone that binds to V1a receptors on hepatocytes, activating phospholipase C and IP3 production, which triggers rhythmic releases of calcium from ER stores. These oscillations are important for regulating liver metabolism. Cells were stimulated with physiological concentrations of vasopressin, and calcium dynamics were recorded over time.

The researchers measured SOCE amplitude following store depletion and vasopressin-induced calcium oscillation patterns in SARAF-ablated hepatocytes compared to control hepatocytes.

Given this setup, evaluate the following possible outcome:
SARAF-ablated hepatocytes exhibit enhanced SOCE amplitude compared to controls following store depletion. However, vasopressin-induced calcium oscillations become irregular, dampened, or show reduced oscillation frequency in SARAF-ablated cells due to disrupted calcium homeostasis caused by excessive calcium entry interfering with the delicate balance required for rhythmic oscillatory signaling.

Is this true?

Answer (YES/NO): NO